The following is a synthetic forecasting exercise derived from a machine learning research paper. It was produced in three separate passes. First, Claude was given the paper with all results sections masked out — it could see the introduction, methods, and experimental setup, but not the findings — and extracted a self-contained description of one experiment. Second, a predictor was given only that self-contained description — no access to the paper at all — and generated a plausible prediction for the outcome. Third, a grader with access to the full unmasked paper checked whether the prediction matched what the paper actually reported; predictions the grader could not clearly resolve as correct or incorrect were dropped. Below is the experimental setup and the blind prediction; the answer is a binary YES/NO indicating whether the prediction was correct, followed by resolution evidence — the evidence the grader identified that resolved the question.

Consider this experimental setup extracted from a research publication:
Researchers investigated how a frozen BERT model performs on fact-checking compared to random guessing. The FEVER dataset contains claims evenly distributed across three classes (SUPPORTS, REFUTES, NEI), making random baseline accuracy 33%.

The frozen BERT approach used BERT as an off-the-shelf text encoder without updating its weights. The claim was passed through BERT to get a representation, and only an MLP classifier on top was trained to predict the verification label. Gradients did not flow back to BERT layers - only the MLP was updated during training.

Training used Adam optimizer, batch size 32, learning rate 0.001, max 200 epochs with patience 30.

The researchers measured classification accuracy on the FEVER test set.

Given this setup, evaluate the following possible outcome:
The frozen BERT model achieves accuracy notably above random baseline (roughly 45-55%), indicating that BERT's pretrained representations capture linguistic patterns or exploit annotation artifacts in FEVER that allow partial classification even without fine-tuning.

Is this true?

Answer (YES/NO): NO